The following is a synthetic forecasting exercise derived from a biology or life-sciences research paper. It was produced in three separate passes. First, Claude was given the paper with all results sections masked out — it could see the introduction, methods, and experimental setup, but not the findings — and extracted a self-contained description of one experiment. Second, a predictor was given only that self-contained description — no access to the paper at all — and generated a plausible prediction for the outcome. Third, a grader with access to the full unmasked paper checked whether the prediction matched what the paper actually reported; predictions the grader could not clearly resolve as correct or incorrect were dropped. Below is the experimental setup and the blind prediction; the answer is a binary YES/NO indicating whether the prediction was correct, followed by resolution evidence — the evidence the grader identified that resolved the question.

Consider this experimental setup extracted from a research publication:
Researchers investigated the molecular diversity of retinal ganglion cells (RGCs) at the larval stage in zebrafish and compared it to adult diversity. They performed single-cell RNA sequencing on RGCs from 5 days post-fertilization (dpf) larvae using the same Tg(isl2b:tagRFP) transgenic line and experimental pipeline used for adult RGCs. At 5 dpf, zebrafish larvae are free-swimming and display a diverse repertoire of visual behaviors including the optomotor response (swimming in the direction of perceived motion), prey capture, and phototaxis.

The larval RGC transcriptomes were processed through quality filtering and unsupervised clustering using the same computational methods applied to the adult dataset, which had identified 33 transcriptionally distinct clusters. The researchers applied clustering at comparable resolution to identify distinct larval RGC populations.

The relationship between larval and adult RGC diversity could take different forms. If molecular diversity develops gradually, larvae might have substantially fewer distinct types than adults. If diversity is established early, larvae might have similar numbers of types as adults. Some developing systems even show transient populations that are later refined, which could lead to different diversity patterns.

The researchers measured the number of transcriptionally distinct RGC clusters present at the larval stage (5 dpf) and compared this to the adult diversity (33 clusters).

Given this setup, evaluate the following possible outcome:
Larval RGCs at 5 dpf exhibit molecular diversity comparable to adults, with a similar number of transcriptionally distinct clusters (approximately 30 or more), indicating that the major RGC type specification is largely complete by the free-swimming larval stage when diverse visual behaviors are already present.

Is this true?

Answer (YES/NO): NO